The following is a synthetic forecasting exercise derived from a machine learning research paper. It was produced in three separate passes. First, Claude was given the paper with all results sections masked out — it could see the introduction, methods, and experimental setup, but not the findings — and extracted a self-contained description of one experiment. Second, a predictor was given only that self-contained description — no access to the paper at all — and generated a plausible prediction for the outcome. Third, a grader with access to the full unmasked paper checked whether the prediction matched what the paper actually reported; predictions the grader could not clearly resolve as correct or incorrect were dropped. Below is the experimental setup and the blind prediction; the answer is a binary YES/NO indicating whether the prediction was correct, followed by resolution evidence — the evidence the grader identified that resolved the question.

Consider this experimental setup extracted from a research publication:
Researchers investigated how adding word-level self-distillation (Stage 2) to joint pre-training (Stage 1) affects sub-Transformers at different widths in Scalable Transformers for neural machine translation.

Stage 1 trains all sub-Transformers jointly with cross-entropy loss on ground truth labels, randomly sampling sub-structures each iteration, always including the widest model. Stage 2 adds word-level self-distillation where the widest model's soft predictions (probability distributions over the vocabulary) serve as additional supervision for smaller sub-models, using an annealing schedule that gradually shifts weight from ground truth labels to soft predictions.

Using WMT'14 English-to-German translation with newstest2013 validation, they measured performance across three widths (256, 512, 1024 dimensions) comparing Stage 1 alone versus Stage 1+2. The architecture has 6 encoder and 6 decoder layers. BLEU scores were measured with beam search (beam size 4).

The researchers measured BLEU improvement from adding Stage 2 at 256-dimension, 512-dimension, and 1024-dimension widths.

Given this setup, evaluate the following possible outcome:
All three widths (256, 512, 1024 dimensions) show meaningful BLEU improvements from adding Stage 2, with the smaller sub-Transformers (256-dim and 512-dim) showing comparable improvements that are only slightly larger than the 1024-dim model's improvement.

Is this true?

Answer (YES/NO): NO